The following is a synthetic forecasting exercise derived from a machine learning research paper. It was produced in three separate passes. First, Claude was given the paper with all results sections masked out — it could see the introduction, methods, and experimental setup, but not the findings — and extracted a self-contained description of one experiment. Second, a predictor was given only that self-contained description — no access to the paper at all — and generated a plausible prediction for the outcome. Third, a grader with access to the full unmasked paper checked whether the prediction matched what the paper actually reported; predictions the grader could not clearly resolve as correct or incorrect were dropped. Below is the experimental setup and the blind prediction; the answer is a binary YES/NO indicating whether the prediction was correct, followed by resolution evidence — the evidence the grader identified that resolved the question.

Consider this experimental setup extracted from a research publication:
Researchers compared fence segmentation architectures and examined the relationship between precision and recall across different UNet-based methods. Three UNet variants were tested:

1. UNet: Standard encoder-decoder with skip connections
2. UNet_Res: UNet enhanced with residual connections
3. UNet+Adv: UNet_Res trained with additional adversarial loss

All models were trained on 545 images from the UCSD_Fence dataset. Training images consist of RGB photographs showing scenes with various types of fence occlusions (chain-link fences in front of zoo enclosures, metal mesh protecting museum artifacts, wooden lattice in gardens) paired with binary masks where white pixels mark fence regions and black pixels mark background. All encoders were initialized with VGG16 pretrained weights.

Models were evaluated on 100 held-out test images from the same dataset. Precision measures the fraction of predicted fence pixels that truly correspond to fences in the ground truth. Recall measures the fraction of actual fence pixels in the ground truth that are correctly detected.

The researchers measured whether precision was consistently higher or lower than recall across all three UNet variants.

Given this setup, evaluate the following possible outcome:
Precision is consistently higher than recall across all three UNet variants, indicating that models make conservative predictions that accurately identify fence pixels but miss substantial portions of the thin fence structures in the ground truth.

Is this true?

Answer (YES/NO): YES